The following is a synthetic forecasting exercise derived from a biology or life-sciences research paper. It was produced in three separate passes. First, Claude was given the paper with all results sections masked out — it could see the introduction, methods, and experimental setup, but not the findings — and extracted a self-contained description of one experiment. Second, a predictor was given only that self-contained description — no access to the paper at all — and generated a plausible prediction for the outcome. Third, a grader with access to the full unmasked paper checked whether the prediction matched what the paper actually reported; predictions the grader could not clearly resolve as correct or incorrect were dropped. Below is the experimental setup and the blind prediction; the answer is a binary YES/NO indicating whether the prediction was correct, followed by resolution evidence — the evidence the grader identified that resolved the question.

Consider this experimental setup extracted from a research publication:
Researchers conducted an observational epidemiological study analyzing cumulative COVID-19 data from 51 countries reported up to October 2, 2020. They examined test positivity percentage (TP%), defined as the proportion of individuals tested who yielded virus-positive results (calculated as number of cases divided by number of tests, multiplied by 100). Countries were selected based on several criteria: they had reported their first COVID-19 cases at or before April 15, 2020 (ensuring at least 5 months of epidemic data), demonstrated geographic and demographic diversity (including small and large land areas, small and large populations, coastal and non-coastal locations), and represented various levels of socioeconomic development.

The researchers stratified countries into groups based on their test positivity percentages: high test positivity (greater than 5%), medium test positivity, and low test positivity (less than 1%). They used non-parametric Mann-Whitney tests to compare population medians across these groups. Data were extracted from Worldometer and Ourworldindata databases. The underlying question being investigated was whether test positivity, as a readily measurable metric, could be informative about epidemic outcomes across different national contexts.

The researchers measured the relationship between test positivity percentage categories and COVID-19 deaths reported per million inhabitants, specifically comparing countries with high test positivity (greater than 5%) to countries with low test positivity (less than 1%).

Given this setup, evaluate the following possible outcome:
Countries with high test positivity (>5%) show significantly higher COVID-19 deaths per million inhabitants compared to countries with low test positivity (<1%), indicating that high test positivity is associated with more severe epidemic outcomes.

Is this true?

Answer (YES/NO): YES